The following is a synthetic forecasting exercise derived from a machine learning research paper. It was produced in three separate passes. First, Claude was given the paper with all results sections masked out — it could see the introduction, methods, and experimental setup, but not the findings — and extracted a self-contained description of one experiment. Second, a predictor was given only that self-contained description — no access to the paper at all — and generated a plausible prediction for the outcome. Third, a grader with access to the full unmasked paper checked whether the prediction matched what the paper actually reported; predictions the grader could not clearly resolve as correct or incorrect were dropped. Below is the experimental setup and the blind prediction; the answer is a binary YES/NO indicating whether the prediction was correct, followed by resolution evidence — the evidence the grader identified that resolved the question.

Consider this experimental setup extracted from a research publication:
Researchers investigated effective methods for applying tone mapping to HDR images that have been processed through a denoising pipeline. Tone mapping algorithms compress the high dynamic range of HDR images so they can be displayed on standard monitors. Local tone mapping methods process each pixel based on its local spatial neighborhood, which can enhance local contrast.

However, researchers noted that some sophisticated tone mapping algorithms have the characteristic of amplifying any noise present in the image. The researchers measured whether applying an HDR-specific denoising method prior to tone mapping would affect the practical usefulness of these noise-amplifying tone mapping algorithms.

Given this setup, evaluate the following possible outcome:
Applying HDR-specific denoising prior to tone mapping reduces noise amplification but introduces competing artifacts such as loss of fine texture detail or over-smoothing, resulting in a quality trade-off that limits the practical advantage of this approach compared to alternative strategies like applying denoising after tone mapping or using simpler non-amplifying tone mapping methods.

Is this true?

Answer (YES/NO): NO